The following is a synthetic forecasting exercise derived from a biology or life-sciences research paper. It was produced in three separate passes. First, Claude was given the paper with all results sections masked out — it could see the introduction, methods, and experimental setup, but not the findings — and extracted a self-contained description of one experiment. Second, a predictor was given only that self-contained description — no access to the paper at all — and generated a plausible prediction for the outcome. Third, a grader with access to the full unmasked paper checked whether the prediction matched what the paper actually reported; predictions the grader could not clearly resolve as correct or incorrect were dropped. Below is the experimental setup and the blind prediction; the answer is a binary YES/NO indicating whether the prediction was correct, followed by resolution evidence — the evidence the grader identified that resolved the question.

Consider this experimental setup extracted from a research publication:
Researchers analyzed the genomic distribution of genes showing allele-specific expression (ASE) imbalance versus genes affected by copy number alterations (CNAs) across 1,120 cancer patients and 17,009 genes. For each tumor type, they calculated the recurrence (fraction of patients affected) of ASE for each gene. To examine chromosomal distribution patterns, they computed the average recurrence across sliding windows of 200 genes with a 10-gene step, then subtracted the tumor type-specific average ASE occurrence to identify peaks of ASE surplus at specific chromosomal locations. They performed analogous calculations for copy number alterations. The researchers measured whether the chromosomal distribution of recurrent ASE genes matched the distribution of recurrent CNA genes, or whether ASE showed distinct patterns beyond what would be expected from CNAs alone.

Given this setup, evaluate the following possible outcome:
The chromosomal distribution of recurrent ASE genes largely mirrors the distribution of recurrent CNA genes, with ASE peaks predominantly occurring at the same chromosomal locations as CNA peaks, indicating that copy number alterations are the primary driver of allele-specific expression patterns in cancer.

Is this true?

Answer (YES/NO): YES